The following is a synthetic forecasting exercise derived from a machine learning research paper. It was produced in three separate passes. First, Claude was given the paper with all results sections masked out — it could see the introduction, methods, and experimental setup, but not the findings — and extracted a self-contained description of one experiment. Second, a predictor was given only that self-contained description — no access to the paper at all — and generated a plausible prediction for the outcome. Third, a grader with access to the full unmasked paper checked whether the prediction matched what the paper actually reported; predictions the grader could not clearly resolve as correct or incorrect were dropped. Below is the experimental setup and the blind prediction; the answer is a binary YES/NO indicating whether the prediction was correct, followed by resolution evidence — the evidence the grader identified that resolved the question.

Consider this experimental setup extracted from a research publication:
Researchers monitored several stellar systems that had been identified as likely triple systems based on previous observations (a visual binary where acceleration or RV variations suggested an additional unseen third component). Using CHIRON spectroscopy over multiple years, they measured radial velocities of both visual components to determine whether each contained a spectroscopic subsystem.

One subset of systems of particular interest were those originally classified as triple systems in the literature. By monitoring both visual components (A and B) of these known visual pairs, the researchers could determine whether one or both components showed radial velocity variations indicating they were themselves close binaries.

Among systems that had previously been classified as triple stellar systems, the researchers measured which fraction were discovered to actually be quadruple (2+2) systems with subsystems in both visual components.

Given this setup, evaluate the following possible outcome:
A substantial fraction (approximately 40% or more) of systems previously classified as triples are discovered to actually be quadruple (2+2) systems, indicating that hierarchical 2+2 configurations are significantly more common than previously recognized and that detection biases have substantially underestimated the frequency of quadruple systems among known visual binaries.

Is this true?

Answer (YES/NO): NO